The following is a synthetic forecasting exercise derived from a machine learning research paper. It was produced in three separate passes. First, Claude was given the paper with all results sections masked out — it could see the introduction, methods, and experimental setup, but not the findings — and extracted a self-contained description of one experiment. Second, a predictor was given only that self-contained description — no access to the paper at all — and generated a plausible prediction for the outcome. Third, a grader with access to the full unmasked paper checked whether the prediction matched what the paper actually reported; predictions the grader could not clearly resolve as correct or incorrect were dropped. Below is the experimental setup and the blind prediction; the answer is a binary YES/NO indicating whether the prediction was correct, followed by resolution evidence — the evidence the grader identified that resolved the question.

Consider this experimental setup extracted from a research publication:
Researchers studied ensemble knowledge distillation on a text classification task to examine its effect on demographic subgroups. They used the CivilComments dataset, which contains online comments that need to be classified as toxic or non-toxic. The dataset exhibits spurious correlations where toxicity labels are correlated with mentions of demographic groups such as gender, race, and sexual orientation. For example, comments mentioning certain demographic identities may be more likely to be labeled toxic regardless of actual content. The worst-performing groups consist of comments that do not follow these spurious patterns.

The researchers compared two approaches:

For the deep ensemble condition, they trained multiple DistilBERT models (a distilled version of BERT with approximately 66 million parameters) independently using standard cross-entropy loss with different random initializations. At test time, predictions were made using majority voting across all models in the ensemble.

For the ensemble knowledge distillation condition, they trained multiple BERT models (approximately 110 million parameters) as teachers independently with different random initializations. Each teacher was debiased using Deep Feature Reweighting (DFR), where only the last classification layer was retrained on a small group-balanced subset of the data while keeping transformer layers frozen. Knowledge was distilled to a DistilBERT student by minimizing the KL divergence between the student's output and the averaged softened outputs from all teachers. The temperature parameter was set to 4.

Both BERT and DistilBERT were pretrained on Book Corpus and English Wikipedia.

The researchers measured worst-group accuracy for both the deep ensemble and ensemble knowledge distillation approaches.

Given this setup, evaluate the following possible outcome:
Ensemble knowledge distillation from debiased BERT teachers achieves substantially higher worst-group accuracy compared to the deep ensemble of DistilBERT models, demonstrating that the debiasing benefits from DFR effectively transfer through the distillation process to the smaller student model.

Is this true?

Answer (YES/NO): NO